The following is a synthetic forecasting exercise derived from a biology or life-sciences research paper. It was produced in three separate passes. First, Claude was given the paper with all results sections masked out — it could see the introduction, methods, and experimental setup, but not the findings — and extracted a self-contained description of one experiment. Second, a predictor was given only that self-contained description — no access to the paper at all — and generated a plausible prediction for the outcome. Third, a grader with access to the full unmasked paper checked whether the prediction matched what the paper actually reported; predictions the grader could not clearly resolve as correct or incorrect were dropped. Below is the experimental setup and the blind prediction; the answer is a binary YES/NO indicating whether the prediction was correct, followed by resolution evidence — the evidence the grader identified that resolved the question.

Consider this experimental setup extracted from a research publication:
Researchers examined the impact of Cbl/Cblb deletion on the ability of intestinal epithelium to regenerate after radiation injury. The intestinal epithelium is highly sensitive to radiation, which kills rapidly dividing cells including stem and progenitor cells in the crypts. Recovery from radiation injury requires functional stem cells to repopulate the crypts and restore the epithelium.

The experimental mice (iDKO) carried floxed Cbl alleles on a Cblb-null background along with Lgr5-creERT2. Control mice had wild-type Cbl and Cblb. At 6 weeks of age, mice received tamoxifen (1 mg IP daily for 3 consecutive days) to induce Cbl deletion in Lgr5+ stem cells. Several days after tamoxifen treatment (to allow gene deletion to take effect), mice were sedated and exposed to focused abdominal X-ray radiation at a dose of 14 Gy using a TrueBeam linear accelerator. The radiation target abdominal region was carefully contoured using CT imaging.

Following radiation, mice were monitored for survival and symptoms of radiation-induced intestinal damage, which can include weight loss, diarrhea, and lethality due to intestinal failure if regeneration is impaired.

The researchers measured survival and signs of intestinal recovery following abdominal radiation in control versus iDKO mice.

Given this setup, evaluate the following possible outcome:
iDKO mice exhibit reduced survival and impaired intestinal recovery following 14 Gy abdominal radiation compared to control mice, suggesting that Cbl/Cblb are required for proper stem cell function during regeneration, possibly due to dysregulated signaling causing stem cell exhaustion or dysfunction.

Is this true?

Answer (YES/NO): YES